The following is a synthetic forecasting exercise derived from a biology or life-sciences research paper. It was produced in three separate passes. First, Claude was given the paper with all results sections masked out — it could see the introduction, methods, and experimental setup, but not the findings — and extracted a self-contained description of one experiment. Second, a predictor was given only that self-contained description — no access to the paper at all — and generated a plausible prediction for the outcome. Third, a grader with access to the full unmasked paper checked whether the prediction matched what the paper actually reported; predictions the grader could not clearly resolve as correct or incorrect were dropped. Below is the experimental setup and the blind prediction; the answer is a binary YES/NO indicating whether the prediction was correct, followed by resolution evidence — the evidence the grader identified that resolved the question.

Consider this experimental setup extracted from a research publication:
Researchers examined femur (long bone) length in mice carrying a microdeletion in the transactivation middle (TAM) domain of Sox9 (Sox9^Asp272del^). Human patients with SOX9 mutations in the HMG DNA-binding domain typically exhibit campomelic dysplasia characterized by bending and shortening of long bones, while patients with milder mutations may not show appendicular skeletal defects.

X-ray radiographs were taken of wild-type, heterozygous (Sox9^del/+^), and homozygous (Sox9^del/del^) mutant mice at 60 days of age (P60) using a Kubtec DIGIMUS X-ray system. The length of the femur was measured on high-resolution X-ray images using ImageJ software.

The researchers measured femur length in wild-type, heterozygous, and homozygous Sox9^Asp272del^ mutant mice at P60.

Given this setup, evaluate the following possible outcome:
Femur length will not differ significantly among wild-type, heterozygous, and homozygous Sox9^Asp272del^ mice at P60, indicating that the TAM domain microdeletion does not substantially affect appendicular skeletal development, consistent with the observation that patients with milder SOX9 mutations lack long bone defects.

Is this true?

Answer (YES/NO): NO